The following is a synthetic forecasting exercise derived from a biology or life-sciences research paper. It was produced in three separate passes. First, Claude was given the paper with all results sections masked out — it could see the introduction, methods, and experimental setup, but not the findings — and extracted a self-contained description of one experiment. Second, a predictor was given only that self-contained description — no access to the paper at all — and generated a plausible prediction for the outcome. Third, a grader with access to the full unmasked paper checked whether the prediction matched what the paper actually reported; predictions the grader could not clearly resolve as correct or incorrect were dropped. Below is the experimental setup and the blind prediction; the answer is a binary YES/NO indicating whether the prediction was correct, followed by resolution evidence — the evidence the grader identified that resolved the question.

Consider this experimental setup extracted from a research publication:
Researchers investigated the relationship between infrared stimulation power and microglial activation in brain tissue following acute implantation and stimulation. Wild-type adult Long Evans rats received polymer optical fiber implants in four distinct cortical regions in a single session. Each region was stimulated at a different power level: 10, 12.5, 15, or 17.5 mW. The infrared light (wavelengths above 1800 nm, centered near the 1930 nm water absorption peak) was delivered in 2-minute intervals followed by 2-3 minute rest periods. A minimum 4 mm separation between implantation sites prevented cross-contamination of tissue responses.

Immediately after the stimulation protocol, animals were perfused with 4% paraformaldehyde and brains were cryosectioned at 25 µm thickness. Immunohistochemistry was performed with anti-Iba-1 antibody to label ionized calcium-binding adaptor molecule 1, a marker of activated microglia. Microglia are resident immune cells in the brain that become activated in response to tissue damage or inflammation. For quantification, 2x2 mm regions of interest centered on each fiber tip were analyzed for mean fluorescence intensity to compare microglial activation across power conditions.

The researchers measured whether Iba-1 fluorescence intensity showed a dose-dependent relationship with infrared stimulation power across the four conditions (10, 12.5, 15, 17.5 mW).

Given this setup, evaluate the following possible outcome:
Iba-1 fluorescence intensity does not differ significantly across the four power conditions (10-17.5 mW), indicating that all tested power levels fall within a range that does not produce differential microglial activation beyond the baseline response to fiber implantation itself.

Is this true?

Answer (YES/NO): NO